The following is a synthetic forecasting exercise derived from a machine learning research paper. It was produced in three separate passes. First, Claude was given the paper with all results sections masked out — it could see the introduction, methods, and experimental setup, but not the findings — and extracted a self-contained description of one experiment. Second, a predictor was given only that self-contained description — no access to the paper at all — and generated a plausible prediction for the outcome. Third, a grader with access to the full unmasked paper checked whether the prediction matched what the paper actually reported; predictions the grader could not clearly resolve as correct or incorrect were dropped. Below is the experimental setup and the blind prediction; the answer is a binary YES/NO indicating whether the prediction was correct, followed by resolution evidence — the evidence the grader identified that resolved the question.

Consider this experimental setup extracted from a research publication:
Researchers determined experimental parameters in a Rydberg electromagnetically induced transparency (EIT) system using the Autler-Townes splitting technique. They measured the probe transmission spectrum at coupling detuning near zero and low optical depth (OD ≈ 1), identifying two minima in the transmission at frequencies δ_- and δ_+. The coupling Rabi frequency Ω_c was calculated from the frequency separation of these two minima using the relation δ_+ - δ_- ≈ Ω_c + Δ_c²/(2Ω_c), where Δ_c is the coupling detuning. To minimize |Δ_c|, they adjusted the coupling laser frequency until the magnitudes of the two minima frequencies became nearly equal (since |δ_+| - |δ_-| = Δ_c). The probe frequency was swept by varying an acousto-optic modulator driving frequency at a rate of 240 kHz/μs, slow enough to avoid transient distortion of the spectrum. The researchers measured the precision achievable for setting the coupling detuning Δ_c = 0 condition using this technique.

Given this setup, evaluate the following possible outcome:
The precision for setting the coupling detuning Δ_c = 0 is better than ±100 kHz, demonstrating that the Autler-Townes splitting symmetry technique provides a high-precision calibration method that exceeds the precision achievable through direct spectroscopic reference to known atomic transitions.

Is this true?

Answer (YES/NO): NO